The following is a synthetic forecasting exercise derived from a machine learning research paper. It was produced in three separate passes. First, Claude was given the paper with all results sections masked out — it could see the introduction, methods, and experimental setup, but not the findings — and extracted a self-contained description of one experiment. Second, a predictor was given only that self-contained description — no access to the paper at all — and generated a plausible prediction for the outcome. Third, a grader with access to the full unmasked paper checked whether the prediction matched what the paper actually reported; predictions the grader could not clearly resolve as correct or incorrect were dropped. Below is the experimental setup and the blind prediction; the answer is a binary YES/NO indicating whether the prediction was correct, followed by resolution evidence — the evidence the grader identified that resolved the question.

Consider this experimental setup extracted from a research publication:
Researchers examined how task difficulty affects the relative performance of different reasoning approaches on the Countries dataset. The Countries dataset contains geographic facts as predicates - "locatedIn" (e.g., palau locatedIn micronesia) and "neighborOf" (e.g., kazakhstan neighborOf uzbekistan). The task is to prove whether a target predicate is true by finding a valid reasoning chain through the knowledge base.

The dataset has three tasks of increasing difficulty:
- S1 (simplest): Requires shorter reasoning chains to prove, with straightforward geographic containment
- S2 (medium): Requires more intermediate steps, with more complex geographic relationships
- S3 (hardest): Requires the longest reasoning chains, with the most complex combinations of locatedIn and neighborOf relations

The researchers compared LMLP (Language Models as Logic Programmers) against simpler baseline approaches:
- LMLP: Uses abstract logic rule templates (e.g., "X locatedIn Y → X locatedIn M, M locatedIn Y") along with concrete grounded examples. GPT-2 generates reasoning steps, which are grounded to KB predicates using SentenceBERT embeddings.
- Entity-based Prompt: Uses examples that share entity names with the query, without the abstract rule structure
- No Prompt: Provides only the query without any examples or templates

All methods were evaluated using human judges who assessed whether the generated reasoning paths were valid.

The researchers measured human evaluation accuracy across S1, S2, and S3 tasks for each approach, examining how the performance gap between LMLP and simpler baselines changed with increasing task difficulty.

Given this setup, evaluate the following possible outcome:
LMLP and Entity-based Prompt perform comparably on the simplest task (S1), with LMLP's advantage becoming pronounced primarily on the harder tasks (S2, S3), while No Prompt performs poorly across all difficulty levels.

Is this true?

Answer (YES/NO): NO